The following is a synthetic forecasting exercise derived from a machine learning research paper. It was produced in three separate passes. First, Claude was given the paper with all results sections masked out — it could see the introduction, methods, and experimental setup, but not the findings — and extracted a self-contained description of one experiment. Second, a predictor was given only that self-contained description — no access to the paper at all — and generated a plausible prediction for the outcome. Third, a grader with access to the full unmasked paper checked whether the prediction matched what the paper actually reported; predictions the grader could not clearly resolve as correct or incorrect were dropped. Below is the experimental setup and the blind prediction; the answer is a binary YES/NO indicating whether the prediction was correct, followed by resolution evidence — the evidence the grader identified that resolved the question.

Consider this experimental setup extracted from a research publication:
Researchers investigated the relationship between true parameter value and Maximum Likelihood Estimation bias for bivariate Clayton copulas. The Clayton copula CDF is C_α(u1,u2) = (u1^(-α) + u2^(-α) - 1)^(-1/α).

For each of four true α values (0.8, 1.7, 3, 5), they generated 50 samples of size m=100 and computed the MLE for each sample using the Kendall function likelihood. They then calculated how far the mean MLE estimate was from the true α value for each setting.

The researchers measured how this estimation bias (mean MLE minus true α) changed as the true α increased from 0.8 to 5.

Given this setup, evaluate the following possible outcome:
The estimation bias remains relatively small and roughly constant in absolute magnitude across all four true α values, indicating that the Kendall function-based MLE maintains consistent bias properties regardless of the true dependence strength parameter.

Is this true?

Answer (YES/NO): NO